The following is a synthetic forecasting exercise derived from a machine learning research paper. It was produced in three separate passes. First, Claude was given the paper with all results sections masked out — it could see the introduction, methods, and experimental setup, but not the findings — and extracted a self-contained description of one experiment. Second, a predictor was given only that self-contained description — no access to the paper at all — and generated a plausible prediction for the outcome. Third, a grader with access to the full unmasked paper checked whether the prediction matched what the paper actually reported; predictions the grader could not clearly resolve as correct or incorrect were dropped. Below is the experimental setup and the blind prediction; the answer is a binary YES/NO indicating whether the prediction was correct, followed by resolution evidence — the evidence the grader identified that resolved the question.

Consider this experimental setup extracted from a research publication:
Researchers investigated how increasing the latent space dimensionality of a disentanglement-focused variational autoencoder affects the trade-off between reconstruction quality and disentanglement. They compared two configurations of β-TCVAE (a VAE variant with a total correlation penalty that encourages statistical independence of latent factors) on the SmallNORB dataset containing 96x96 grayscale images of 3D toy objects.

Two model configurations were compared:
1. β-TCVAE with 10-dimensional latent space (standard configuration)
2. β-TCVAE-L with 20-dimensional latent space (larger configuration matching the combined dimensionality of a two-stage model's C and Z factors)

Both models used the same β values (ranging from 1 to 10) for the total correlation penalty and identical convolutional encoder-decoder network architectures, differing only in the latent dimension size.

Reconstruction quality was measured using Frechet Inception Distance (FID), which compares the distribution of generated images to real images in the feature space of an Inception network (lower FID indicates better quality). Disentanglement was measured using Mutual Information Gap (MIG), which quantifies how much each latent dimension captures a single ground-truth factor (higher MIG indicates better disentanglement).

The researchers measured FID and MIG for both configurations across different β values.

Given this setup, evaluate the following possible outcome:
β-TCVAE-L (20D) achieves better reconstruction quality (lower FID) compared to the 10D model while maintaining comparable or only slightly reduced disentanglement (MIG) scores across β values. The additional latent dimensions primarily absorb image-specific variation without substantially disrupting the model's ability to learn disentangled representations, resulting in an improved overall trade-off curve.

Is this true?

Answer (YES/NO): NO